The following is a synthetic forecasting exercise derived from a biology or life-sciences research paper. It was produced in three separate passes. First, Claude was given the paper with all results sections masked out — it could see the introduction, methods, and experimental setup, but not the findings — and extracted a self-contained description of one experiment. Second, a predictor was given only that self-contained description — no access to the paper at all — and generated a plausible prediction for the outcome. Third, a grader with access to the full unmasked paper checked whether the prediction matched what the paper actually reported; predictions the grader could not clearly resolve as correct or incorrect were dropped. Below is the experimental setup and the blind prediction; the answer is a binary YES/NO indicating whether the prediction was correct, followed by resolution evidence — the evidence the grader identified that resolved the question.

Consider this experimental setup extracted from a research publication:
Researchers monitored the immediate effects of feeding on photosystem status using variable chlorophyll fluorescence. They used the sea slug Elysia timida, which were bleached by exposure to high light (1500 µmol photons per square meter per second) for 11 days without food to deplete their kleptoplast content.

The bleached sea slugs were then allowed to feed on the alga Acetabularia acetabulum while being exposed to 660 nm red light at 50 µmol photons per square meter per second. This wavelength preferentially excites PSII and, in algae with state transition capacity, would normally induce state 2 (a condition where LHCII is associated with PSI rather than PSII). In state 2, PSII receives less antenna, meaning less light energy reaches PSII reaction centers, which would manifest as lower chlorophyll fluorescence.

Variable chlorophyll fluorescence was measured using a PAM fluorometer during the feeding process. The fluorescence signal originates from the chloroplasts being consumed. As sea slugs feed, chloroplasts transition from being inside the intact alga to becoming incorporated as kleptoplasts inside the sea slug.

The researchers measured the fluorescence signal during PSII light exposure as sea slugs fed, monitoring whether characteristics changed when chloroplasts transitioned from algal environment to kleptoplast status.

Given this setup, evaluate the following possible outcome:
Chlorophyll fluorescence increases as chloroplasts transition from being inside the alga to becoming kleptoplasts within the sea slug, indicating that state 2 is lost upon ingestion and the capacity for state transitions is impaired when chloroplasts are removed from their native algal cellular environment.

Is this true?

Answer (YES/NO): YES